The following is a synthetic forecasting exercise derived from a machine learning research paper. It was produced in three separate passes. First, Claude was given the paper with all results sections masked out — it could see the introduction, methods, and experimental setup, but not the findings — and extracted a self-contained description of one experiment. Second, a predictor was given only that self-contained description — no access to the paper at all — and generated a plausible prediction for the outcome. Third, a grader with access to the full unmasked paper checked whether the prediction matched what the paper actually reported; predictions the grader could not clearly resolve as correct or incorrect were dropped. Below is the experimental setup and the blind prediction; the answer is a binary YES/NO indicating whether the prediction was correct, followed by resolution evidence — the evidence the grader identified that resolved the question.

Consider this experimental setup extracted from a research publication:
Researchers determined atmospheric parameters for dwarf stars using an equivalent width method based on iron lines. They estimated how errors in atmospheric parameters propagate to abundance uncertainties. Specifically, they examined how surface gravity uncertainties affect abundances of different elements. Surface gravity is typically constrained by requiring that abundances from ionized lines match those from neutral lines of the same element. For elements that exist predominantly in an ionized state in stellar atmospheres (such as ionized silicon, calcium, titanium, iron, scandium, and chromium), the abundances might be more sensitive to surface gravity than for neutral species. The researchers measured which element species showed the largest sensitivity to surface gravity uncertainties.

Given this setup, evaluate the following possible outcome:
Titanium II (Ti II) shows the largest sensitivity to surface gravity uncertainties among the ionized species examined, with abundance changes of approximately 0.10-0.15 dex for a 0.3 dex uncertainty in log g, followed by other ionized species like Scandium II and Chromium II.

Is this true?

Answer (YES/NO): NO